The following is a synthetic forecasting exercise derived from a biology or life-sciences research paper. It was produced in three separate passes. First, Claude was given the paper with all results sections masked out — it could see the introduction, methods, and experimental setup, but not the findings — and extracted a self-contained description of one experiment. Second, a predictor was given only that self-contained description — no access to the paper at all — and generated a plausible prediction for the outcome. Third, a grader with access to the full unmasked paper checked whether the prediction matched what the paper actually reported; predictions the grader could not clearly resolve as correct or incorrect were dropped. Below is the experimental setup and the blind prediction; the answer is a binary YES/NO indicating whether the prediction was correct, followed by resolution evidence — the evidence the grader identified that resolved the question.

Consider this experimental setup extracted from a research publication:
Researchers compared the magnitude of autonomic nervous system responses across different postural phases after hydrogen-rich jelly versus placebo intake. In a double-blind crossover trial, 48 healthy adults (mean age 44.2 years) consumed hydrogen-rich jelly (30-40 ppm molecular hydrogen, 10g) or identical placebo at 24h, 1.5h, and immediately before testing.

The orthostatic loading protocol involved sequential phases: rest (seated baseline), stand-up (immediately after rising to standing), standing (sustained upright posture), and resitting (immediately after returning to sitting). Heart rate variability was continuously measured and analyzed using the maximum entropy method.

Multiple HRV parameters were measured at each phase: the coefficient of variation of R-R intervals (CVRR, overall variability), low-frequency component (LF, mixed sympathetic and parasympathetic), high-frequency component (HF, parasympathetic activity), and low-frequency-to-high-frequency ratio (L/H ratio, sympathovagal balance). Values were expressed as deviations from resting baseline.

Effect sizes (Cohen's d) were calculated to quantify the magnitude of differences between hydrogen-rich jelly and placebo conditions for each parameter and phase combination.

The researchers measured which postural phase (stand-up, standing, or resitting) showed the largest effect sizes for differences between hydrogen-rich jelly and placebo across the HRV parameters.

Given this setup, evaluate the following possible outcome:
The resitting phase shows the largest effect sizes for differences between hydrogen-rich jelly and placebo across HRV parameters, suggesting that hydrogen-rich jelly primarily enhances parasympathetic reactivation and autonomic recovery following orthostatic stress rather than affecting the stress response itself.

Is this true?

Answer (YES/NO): YES